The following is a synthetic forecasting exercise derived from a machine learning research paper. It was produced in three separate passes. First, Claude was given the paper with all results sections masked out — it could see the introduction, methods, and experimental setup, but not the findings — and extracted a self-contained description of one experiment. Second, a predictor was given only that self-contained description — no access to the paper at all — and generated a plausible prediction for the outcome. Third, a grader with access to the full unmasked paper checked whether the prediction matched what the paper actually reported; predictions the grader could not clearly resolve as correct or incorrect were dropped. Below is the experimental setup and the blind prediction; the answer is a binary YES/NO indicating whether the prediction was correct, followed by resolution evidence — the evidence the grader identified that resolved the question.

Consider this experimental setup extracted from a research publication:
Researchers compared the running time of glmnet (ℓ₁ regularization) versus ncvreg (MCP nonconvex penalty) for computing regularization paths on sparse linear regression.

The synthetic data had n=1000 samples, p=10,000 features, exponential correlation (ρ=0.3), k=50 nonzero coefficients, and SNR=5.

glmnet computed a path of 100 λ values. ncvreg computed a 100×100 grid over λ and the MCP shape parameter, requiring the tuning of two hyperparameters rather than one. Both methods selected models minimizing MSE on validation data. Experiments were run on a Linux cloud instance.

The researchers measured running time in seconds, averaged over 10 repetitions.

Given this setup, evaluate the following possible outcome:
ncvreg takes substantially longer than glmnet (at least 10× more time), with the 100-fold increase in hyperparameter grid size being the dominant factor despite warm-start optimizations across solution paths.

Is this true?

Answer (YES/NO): NO